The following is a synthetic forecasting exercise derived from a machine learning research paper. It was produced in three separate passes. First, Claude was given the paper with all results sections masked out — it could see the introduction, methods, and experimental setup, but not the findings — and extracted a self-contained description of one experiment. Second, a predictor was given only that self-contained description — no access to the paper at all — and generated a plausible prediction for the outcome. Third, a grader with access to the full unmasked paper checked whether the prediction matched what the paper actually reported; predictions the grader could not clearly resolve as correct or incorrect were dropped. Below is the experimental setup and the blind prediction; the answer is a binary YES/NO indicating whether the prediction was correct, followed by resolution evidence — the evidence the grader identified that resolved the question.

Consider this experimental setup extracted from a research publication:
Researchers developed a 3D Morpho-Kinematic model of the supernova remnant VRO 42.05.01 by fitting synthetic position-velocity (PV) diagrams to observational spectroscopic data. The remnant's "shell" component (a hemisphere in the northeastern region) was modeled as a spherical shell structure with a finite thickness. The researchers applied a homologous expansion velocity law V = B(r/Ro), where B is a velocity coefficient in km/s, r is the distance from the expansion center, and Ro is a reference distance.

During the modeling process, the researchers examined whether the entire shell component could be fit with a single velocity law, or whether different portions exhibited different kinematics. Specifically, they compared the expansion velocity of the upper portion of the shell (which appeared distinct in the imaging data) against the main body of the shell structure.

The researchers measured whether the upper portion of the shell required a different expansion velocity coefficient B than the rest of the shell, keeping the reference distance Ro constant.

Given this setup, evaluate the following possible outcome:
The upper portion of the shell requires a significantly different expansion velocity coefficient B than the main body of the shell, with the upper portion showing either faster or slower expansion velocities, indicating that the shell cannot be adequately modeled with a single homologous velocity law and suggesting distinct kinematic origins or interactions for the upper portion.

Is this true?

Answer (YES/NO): YES